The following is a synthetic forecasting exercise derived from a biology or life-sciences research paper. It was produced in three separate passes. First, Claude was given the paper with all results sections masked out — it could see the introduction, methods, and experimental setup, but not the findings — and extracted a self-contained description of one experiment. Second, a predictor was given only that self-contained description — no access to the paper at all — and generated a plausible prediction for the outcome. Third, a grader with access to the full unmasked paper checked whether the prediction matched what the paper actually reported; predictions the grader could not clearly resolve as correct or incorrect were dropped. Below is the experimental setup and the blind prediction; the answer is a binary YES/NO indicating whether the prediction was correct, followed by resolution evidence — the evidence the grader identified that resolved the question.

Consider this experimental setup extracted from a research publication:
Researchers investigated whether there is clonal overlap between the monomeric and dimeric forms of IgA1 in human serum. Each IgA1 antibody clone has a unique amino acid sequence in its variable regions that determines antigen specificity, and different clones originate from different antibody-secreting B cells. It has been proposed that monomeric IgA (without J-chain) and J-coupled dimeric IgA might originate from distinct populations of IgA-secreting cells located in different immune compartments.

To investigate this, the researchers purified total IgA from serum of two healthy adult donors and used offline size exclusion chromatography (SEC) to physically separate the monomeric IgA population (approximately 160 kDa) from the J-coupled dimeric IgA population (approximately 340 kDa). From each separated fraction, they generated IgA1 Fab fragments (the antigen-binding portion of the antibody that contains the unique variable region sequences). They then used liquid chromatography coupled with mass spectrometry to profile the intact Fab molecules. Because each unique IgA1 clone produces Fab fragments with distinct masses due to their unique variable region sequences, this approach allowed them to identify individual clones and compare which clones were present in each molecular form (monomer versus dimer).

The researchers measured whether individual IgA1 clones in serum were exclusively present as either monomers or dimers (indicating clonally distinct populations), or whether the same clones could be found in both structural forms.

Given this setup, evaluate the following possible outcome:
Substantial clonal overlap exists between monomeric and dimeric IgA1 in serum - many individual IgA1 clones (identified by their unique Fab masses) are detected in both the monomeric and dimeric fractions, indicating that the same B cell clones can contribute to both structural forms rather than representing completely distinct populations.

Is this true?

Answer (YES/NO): YES